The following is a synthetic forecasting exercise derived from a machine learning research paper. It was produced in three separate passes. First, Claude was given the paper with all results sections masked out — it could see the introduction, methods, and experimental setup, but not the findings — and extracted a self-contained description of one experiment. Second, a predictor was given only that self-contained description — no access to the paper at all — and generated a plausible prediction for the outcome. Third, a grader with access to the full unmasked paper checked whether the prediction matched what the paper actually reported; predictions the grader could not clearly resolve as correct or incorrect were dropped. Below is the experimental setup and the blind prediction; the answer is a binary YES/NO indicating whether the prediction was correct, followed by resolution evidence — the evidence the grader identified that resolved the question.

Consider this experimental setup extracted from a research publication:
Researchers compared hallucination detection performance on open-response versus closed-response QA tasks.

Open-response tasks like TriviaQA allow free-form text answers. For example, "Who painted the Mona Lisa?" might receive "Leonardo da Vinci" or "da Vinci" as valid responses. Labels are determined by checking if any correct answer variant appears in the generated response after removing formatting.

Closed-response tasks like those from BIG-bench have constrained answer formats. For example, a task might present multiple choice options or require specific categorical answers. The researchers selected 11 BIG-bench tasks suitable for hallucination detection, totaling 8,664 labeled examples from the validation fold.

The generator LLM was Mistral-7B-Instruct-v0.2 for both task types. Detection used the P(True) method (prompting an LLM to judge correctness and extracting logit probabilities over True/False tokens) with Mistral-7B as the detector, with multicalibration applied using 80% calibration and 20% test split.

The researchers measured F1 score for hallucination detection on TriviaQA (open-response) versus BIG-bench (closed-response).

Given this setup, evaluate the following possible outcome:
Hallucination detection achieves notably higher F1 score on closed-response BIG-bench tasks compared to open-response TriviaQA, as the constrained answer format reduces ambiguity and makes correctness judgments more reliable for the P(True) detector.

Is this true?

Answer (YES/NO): NO